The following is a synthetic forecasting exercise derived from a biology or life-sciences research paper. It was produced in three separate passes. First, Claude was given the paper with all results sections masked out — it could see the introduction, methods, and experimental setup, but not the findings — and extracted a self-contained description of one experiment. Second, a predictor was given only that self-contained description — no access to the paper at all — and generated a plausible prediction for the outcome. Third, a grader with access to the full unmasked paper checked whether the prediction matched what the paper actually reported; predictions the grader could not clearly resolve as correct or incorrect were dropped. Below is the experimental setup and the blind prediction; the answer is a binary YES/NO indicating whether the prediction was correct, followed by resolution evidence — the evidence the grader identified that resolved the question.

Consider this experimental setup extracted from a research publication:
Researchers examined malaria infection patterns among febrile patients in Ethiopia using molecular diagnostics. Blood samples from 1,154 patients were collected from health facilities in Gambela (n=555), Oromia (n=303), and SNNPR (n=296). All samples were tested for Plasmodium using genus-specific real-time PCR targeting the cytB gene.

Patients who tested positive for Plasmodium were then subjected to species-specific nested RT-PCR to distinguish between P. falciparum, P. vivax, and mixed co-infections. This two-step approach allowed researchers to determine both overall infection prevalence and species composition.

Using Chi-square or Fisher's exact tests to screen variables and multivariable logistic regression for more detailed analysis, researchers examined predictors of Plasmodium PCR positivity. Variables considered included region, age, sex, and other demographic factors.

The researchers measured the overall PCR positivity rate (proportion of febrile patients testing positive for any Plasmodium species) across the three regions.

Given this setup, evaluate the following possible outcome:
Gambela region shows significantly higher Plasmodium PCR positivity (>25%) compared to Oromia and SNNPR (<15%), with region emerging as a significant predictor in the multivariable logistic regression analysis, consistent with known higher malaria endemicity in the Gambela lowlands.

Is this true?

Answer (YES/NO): NO